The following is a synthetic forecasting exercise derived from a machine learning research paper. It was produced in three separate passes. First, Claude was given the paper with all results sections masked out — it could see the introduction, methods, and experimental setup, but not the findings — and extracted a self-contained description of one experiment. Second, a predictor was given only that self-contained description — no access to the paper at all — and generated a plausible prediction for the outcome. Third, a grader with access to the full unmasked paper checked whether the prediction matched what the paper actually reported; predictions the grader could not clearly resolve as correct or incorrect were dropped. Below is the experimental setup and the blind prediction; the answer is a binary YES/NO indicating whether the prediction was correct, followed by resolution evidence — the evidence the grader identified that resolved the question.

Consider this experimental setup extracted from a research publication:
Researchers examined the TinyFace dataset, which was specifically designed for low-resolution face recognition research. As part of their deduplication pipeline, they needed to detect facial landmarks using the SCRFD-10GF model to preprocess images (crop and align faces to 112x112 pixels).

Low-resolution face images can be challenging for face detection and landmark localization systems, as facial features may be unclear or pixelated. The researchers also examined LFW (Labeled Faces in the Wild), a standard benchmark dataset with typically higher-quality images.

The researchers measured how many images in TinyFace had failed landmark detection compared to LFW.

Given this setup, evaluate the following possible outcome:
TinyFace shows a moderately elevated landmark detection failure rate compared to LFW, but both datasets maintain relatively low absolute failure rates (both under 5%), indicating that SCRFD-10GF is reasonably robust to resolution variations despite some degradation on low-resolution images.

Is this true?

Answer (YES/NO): NO